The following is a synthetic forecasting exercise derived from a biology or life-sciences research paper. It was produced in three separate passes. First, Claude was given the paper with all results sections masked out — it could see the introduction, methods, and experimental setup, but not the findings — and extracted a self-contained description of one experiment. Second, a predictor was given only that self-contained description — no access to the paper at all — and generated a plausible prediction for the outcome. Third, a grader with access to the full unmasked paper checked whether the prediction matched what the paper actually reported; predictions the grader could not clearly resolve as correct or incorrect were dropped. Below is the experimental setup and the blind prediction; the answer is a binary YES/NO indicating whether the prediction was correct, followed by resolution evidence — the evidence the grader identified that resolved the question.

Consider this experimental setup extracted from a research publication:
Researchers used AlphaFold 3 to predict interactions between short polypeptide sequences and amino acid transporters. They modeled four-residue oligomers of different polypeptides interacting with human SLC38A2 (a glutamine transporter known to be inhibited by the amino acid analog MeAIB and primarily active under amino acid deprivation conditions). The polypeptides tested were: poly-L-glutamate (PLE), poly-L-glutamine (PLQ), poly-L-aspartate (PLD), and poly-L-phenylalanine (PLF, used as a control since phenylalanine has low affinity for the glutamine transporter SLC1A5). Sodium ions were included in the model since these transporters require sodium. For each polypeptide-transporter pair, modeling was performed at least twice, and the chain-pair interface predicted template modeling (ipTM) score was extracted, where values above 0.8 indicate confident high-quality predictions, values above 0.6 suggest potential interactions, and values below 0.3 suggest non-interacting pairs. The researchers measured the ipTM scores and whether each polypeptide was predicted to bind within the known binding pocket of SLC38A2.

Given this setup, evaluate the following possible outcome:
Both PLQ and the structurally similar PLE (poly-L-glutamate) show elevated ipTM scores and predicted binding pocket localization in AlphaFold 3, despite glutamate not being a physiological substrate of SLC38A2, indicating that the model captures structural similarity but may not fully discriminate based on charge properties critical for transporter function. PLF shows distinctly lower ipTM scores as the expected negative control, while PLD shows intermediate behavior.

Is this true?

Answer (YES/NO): NO